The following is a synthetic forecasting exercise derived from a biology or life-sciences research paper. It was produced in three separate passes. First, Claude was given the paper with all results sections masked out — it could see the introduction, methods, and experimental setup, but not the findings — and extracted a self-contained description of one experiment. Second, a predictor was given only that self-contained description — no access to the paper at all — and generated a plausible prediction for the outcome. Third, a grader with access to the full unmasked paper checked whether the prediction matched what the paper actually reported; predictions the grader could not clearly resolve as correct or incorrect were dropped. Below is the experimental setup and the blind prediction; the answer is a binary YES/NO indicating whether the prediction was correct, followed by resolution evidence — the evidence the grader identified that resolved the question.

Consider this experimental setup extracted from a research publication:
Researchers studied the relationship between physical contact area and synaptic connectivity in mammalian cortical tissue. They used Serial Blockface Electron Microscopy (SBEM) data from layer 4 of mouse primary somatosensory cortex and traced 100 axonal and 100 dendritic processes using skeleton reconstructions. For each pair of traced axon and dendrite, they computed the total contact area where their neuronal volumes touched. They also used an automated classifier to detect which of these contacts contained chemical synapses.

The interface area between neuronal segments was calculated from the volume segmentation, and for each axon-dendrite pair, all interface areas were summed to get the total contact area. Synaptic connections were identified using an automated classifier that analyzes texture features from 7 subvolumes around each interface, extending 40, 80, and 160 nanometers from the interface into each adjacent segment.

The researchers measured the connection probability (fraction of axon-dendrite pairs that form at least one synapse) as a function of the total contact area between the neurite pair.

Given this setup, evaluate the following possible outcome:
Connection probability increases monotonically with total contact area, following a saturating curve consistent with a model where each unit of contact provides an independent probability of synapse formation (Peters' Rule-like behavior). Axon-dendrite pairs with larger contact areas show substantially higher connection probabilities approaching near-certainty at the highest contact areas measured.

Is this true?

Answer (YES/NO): NO